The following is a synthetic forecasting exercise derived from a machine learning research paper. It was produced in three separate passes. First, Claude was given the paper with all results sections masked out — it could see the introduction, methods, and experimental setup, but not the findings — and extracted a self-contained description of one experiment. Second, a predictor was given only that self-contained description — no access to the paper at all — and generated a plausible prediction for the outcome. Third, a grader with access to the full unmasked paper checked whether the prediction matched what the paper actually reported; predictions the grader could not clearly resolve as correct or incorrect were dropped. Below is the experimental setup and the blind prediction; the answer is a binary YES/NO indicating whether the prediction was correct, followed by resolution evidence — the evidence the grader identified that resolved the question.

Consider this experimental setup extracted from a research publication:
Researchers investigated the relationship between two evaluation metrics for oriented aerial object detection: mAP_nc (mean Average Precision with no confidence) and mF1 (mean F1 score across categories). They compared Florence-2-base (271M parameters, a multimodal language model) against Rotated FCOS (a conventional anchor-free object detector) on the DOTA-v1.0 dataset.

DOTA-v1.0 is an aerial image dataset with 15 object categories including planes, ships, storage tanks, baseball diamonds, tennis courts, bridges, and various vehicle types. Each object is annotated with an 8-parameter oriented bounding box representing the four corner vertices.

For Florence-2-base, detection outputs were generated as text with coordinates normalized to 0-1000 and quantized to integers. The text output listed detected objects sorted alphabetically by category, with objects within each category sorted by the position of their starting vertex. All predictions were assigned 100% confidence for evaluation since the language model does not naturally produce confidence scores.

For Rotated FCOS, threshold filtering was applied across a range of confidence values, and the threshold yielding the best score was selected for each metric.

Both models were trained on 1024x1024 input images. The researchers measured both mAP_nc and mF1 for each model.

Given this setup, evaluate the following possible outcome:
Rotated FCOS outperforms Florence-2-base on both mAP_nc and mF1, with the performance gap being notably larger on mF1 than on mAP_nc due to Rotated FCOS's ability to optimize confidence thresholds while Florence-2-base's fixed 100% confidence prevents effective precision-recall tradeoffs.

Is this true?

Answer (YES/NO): NO